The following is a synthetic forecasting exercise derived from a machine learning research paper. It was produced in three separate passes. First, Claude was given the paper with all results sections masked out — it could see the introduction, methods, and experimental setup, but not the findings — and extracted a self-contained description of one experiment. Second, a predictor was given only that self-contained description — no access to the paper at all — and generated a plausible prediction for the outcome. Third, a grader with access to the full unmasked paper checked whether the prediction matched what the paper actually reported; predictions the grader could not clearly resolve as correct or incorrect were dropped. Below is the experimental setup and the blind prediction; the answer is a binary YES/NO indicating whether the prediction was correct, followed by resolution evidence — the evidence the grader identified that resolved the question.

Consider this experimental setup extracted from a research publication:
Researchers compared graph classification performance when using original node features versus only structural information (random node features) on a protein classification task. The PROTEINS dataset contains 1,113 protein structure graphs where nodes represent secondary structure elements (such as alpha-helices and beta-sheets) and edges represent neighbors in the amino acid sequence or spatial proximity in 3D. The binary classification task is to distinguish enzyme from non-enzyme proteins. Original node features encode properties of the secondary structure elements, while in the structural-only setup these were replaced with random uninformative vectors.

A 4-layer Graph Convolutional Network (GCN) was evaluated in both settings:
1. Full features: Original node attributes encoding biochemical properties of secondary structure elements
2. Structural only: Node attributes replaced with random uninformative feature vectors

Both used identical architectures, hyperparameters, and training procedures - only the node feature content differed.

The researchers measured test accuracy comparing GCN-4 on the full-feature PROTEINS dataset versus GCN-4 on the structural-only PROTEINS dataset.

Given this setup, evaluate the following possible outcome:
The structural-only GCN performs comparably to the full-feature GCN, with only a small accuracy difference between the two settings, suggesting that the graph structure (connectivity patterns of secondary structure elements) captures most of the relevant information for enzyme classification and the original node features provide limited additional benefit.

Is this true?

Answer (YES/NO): NO